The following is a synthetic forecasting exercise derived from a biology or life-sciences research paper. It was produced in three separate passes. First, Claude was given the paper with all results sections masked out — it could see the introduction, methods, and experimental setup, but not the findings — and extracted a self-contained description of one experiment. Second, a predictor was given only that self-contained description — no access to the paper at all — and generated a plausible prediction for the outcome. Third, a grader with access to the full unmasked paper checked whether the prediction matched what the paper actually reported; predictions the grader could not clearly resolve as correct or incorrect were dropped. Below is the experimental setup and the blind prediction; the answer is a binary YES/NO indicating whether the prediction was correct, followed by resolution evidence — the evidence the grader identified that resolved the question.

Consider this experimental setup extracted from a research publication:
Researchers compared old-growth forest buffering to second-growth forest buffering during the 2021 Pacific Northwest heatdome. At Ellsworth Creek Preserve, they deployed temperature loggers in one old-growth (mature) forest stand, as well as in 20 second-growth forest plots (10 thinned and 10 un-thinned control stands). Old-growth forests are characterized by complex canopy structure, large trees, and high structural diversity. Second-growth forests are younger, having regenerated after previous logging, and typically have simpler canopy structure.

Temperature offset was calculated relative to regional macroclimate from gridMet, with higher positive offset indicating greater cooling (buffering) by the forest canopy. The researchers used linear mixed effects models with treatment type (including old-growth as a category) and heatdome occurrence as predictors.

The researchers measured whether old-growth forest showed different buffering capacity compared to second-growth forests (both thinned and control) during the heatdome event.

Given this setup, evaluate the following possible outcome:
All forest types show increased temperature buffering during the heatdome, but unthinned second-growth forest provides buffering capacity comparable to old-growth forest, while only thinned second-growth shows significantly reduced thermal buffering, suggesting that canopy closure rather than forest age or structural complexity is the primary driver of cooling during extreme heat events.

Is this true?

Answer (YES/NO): NO